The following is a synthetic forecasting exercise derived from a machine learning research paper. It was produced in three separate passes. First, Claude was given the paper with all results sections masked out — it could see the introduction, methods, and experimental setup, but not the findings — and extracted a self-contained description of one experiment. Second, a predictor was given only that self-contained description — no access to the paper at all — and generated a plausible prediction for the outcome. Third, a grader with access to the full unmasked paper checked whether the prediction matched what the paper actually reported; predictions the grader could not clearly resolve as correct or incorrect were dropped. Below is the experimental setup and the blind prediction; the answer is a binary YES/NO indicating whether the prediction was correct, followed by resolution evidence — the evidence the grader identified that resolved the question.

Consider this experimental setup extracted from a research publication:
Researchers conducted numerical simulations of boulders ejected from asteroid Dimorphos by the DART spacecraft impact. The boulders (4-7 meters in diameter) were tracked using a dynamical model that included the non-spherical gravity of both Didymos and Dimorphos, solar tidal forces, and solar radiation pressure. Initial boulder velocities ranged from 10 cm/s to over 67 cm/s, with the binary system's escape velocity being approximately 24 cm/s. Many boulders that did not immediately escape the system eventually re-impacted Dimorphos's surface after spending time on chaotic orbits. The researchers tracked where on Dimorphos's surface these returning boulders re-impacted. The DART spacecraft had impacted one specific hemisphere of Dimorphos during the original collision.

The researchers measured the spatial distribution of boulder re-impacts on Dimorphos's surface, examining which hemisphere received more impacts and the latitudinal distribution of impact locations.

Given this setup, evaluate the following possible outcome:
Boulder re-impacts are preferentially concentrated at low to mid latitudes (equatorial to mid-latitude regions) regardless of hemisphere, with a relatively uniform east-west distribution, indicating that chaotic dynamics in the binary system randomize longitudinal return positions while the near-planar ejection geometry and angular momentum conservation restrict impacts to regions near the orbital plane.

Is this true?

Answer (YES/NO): NO